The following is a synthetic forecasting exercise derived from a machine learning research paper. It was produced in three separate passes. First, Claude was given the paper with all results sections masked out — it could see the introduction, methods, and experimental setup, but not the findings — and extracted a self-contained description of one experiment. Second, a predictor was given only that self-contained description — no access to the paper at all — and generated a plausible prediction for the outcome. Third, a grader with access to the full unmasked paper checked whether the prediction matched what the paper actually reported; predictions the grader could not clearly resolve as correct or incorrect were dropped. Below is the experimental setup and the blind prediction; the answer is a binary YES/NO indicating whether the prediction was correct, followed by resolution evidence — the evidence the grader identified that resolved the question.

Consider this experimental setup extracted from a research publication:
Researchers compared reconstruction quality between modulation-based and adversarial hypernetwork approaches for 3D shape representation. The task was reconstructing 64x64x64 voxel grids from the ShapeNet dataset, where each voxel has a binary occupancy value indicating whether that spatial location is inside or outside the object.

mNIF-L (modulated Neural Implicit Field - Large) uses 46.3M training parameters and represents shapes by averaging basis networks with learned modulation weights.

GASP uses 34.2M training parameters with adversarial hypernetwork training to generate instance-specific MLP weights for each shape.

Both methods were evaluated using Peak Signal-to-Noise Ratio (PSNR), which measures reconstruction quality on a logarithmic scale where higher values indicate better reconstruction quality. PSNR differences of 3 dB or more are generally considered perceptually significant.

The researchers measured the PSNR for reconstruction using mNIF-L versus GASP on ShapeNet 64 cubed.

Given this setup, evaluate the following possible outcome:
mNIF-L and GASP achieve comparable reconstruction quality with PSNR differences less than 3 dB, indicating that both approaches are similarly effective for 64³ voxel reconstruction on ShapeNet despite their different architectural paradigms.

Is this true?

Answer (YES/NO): NO